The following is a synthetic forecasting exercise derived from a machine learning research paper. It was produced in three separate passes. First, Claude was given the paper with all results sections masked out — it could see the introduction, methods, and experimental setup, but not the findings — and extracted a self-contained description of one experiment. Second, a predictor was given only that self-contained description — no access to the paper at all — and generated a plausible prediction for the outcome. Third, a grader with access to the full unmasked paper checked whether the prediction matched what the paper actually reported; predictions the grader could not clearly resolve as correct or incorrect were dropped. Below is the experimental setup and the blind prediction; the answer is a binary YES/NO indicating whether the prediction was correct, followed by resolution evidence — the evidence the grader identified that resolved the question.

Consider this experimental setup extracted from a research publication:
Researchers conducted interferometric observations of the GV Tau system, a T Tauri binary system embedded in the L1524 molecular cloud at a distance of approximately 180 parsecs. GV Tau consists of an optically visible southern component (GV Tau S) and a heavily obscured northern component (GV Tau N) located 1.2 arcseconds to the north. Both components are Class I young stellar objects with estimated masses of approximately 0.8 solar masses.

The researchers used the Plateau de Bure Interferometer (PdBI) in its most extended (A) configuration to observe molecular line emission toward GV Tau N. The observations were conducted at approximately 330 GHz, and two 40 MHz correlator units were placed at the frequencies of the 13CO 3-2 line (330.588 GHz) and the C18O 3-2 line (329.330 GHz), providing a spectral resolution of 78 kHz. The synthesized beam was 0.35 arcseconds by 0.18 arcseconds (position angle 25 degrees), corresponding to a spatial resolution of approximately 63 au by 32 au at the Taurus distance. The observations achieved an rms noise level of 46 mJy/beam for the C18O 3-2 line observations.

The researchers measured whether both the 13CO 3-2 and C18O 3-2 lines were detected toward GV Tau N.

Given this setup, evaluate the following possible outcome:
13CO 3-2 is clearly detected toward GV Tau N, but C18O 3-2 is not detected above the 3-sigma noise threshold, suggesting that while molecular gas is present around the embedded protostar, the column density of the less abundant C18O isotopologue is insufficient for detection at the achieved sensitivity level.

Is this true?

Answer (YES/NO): YES